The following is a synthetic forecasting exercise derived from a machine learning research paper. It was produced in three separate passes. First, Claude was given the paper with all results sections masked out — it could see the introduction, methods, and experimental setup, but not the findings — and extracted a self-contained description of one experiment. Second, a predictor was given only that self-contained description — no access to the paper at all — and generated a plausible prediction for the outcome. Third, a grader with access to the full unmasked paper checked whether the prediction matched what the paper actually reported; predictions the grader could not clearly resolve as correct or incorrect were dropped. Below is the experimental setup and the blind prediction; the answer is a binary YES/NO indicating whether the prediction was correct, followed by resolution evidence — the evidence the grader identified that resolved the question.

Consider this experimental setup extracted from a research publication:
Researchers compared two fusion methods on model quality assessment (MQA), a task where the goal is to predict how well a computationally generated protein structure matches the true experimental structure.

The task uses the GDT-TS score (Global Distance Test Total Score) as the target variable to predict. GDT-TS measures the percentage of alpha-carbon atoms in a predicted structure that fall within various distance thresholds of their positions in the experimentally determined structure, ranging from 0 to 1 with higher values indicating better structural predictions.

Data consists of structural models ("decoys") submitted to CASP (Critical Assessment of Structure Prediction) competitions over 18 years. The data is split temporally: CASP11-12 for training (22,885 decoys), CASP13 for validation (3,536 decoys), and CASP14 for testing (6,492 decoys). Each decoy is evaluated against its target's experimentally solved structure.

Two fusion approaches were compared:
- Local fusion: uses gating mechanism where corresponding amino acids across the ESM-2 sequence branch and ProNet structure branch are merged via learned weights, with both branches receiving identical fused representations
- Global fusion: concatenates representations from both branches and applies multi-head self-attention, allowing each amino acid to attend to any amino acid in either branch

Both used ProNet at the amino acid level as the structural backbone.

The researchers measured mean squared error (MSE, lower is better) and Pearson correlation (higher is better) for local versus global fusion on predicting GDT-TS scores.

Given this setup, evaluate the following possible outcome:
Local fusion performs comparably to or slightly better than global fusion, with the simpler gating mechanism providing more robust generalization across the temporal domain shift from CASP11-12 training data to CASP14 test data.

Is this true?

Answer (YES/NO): YES